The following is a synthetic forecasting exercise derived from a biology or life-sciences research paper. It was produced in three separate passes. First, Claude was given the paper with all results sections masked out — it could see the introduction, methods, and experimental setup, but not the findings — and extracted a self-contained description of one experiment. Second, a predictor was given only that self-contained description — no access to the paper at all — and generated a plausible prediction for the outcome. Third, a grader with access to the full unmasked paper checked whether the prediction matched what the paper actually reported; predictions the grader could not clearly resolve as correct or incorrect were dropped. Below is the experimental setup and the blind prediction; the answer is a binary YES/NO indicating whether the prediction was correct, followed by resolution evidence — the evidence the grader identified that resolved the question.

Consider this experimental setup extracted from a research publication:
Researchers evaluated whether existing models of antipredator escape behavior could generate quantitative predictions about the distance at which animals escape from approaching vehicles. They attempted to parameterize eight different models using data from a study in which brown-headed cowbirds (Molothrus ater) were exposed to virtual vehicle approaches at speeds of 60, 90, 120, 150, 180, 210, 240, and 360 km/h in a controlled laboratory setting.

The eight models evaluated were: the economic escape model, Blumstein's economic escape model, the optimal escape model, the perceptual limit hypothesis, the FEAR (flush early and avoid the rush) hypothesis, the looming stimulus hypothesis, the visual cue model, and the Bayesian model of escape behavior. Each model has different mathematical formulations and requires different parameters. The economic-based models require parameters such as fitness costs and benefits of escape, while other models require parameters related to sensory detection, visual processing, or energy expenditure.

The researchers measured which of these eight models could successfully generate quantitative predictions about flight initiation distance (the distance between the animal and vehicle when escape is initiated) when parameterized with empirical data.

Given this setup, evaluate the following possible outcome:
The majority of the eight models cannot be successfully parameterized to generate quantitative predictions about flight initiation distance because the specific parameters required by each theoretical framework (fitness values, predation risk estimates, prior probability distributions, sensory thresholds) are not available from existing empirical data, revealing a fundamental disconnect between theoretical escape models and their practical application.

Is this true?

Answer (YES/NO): NO